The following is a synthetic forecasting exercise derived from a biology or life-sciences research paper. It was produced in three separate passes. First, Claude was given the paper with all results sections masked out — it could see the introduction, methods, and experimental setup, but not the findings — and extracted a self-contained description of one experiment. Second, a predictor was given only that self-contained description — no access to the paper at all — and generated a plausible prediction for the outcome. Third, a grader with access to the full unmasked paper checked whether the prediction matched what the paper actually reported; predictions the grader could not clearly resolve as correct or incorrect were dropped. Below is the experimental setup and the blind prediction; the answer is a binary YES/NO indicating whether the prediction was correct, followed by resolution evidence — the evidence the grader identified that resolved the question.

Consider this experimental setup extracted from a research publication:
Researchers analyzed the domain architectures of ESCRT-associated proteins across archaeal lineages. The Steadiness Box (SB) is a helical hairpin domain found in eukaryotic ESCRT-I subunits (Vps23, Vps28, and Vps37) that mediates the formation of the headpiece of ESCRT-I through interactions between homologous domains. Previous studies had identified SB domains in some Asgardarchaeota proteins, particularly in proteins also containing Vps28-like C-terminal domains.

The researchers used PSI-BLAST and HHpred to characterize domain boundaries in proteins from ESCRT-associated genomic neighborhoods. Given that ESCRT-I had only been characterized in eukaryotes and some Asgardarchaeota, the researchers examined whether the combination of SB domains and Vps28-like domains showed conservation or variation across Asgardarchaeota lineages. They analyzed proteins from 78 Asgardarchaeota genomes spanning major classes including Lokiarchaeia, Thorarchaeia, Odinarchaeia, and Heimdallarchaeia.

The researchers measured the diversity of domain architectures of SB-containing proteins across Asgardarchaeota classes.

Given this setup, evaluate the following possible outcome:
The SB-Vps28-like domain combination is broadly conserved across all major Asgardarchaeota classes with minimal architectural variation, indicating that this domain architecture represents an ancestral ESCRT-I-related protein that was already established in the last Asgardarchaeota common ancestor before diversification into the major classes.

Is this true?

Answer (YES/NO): NO